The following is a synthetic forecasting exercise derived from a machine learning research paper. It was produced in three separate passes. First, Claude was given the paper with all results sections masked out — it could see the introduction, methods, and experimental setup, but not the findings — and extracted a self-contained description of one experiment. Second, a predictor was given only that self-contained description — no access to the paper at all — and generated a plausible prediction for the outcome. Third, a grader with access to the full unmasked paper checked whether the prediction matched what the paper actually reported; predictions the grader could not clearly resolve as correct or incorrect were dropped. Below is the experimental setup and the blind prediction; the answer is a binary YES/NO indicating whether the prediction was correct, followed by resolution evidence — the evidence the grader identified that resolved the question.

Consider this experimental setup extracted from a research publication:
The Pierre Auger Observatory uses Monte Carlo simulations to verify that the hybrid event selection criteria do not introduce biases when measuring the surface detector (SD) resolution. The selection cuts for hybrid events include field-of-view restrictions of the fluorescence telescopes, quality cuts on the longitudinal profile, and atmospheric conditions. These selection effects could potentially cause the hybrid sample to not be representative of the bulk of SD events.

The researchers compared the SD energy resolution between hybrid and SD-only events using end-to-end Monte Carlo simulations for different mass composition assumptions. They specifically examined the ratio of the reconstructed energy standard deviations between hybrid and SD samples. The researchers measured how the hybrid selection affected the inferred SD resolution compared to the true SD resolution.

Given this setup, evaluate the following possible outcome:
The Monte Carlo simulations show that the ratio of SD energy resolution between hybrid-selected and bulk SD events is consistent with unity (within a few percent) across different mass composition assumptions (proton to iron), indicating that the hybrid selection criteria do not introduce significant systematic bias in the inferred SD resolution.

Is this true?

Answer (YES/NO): NO